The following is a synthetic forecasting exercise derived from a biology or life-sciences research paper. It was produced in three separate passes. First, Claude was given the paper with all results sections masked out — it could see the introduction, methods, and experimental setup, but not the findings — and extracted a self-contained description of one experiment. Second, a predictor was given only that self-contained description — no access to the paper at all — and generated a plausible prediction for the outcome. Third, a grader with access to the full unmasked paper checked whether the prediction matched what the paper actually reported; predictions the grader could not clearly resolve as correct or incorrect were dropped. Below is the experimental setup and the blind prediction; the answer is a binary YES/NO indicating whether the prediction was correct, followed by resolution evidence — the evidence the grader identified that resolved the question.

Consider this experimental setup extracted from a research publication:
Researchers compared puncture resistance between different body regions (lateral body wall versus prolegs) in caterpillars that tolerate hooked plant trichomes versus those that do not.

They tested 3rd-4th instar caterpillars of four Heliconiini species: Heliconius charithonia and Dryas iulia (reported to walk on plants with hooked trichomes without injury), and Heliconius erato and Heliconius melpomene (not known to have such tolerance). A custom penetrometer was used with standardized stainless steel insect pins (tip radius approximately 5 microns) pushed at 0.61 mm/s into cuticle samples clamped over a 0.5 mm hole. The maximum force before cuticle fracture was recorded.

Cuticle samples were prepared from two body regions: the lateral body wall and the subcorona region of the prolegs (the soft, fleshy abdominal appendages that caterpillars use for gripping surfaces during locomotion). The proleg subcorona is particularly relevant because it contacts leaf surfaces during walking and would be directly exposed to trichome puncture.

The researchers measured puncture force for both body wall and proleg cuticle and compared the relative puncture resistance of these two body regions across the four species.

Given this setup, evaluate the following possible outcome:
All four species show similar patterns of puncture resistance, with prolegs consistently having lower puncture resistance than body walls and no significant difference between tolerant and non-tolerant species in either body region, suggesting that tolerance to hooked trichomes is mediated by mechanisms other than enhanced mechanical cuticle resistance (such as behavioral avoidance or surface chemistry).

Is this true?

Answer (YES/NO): NO